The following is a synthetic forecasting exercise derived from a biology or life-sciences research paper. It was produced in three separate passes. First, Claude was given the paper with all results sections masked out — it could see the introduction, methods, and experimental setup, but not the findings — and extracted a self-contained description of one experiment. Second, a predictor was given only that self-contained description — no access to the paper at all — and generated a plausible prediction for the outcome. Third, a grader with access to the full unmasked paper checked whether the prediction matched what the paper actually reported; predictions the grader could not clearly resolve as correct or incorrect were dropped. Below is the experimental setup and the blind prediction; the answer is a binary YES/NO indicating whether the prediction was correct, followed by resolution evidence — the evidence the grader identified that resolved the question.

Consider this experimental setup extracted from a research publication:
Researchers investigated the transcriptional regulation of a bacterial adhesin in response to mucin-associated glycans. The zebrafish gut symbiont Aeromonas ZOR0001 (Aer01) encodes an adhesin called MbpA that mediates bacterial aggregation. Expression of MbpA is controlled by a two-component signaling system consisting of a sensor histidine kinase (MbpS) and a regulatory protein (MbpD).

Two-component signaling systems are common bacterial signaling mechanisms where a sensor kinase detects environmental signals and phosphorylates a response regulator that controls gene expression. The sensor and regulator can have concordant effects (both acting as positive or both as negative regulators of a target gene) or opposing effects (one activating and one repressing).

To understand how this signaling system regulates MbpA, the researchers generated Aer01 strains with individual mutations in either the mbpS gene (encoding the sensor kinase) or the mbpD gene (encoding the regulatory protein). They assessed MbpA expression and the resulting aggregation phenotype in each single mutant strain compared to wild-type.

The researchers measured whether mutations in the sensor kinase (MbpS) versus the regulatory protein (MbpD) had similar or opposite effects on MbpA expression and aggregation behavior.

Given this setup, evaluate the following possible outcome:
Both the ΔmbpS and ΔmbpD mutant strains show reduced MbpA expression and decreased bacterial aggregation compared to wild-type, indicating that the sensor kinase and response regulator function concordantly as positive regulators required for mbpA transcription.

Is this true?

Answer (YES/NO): NO